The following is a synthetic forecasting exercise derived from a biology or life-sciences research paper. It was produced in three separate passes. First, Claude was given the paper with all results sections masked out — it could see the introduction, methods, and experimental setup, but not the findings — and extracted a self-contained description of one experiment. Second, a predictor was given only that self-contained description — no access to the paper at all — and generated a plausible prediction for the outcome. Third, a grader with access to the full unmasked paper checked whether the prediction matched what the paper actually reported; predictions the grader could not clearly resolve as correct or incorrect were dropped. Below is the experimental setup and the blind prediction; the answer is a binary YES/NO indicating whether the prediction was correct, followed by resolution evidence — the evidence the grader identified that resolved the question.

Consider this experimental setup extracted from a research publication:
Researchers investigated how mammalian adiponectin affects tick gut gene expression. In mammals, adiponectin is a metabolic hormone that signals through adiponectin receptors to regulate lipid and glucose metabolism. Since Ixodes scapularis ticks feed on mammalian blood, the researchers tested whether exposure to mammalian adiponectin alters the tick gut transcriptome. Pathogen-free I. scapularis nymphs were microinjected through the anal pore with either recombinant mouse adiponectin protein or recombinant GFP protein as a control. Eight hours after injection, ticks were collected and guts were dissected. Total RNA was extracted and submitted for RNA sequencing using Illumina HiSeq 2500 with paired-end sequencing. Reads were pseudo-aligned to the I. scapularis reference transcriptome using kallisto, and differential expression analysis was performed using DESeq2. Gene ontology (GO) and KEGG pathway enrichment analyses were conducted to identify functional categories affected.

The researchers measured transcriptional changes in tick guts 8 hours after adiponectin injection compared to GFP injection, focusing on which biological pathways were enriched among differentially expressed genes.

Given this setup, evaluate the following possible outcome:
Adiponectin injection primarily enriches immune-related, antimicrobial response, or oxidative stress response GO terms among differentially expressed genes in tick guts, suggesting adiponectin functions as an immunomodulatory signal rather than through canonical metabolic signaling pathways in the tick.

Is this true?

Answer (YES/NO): NO